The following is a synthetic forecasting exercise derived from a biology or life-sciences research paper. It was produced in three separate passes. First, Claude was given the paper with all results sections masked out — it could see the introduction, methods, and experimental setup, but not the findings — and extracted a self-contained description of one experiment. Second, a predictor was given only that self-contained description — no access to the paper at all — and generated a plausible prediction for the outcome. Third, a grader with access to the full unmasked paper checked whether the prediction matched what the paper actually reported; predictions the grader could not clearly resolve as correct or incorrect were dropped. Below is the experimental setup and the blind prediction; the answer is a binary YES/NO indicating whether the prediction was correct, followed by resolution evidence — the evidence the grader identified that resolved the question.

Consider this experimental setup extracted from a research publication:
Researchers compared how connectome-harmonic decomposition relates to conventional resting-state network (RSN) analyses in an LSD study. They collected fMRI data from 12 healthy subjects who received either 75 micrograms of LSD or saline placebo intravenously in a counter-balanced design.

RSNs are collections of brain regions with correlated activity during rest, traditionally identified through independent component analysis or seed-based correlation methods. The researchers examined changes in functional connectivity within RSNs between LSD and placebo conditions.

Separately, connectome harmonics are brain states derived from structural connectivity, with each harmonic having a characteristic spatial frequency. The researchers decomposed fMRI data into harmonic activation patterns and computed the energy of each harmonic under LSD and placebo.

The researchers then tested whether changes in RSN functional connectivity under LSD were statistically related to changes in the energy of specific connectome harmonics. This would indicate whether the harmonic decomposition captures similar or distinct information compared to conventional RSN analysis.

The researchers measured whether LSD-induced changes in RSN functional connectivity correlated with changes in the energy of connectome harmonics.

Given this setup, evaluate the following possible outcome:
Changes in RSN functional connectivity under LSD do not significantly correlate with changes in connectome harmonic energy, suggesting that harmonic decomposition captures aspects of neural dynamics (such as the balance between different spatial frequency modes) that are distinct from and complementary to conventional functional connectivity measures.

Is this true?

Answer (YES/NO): NO